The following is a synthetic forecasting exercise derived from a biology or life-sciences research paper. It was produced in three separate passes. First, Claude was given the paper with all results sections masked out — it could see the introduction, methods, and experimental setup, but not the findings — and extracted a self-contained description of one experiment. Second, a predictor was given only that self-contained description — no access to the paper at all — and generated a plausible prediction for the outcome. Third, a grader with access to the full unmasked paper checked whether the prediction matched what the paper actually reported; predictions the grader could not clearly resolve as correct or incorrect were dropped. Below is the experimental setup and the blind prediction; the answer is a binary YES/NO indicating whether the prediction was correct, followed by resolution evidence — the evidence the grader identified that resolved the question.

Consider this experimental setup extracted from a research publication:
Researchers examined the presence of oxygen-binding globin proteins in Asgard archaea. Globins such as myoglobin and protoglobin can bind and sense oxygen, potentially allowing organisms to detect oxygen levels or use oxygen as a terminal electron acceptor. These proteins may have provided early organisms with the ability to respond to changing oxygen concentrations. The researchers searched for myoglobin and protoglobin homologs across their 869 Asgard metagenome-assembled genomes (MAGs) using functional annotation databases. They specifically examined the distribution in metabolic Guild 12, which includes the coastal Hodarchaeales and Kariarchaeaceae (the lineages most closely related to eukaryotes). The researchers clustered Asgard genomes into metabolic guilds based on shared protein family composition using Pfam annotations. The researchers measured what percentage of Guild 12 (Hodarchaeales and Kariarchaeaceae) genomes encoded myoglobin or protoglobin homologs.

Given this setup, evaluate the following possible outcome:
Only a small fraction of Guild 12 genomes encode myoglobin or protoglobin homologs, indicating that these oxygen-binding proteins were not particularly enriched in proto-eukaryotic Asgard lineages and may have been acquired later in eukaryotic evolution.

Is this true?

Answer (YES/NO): NO